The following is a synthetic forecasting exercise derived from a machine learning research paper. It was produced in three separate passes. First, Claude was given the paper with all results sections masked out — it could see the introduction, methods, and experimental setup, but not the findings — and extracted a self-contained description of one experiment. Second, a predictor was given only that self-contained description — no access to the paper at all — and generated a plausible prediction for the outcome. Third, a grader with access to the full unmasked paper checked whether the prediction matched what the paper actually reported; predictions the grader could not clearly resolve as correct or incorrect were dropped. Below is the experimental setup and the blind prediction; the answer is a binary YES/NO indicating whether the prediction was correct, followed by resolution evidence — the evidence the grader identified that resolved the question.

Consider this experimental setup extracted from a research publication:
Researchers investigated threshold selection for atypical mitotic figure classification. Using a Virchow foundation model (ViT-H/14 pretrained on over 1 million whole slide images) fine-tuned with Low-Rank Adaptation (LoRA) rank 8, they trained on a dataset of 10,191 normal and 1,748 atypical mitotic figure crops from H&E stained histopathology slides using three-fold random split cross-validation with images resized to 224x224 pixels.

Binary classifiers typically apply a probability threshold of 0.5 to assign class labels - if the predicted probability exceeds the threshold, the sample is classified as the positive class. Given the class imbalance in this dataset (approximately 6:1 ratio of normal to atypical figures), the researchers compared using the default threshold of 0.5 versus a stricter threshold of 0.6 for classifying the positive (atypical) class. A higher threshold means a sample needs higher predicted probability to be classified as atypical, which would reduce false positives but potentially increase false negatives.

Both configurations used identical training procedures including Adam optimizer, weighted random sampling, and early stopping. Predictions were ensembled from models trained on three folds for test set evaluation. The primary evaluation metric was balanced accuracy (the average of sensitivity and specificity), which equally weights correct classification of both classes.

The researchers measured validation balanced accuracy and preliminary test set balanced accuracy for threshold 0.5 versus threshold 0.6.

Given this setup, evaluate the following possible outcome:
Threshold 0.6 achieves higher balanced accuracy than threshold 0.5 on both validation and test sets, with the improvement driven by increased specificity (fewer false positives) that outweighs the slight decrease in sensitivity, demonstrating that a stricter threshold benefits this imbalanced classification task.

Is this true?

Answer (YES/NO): NO